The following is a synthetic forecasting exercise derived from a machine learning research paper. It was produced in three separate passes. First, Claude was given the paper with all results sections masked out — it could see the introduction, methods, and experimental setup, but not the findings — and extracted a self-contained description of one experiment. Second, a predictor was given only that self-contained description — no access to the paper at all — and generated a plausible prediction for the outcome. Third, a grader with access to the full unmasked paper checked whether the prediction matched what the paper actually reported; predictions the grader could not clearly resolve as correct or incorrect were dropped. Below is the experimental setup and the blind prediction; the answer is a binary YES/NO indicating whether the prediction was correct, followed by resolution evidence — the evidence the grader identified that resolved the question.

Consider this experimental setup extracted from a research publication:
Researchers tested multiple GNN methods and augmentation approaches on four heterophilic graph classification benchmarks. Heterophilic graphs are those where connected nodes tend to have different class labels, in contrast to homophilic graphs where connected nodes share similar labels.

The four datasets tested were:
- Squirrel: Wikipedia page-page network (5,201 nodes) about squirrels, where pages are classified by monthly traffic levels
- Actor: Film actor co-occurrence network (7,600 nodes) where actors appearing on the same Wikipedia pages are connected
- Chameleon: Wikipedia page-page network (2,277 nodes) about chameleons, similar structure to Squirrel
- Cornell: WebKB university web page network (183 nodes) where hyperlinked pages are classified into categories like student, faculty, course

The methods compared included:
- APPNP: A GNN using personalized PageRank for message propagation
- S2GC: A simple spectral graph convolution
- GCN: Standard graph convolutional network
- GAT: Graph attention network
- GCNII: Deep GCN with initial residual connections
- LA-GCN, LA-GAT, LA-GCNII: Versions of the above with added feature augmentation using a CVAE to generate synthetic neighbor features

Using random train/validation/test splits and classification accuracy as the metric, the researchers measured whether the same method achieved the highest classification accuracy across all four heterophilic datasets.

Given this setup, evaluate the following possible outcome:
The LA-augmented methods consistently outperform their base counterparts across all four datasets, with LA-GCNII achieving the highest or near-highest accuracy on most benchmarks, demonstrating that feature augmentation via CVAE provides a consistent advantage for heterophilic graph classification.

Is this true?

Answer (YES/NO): NO